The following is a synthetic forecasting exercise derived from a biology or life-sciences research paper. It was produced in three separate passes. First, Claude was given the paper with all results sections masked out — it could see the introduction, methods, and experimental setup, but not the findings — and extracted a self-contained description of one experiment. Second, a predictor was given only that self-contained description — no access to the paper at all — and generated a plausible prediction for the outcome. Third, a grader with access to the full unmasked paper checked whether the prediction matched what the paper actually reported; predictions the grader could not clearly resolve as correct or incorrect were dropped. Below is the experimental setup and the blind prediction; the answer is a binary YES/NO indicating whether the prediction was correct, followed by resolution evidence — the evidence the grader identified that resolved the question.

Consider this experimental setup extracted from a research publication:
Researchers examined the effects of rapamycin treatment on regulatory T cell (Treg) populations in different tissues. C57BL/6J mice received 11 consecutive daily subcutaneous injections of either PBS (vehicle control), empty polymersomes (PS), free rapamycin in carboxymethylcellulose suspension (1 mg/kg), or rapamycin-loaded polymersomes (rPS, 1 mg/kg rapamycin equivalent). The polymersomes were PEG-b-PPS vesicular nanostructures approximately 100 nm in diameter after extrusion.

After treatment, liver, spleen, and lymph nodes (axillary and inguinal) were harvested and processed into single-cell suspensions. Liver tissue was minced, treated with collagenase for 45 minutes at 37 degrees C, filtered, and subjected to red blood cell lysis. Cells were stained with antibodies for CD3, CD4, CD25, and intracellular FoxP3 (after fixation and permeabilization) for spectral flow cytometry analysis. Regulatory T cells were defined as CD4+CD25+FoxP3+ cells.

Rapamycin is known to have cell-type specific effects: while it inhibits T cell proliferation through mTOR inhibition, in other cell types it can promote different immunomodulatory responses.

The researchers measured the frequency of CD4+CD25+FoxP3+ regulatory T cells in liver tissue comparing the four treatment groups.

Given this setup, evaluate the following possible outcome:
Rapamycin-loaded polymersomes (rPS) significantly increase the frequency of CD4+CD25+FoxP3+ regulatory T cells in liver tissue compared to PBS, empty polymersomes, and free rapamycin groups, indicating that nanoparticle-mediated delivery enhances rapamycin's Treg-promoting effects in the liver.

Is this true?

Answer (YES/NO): NO